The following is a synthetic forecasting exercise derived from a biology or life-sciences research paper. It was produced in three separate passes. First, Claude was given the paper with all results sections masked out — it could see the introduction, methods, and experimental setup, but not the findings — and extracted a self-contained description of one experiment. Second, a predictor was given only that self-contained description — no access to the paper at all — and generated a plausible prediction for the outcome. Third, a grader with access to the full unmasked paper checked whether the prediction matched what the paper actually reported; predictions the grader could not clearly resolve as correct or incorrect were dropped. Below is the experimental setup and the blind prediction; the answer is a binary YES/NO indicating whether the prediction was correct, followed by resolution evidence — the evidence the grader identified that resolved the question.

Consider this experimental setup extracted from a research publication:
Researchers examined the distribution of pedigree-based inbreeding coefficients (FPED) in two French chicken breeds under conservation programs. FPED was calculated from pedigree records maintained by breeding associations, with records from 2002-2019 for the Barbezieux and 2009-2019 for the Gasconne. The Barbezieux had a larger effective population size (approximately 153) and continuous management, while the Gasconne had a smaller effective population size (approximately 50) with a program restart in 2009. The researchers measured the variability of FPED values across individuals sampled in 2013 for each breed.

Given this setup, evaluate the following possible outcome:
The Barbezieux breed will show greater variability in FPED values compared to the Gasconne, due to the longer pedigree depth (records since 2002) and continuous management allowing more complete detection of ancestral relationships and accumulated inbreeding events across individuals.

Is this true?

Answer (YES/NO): NO